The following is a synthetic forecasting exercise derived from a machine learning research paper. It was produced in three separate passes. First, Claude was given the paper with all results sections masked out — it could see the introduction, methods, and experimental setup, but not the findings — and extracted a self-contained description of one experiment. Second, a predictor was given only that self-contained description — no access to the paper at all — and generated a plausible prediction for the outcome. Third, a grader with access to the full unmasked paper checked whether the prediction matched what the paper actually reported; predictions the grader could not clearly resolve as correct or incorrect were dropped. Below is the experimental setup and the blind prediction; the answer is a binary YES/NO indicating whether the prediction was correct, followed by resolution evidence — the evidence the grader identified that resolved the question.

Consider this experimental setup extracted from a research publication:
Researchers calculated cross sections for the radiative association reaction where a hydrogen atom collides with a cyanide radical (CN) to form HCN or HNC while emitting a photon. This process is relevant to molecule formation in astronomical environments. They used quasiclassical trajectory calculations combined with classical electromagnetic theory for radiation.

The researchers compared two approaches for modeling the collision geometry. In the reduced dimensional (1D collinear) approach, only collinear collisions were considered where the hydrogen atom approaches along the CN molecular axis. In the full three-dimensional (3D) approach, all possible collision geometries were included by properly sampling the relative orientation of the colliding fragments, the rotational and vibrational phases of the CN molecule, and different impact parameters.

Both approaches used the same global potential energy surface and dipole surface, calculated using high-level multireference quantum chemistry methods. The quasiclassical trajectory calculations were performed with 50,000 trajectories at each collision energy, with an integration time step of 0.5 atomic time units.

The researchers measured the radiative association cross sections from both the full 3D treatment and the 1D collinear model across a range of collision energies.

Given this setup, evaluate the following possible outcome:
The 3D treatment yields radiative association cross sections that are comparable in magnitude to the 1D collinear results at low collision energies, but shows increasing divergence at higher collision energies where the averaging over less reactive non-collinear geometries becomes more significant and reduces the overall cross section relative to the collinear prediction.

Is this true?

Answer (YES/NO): NO